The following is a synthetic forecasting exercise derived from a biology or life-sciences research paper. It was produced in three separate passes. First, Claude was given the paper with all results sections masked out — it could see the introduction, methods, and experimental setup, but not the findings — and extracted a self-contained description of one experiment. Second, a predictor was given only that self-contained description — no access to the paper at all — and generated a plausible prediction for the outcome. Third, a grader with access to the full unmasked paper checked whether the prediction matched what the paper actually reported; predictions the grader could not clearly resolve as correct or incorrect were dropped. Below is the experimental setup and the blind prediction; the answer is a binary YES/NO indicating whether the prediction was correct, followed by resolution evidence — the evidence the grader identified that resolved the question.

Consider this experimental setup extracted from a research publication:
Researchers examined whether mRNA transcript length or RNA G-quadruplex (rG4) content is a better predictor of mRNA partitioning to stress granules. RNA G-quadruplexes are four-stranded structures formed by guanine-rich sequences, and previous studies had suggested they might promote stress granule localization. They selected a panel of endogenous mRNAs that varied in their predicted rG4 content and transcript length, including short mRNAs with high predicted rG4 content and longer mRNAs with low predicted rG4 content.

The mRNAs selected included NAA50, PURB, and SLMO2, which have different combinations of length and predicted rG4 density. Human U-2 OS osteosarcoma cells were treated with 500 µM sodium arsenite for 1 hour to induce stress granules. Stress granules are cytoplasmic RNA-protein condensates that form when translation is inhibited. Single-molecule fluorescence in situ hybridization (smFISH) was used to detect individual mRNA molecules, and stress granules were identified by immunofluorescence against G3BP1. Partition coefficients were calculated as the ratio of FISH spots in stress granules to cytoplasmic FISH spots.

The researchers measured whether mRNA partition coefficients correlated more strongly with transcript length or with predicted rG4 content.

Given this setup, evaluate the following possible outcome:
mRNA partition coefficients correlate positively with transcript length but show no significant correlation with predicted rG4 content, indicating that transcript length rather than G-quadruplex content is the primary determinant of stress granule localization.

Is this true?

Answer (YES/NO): YES